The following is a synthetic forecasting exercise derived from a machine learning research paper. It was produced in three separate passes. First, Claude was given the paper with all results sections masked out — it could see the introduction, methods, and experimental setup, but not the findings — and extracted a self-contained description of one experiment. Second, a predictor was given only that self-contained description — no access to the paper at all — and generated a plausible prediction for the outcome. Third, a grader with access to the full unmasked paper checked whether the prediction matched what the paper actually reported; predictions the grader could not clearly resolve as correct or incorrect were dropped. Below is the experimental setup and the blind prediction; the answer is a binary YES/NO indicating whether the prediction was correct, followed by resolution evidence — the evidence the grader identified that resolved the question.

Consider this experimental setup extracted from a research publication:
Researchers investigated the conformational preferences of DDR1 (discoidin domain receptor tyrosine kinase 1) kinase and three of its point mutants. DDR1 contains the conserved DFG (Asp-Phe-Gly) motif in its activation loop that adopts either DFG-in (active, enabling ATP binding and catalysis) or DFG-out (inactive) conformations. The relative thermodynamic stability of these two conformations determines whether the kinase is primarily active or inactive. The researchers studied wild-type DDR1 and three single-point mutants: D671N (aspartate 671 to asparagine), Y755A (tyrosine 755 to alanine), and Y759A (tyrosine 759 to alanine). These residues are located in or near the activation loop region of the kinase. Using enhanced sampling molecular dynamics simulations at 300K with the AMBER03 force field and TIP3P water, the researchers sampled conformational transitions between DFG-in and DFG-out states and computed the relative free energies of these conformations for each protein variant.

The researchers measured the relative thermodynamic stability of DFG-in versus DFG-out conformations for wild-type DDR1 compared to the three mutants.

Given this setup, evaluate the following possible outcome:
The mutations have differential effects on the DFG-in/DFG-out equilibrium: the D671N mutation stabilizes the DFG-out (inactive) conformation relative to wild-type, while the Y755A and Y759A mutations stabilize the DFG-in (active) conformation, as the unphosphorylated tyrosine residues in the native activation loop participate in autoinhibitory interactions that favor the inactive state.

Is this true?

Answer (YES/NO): NO